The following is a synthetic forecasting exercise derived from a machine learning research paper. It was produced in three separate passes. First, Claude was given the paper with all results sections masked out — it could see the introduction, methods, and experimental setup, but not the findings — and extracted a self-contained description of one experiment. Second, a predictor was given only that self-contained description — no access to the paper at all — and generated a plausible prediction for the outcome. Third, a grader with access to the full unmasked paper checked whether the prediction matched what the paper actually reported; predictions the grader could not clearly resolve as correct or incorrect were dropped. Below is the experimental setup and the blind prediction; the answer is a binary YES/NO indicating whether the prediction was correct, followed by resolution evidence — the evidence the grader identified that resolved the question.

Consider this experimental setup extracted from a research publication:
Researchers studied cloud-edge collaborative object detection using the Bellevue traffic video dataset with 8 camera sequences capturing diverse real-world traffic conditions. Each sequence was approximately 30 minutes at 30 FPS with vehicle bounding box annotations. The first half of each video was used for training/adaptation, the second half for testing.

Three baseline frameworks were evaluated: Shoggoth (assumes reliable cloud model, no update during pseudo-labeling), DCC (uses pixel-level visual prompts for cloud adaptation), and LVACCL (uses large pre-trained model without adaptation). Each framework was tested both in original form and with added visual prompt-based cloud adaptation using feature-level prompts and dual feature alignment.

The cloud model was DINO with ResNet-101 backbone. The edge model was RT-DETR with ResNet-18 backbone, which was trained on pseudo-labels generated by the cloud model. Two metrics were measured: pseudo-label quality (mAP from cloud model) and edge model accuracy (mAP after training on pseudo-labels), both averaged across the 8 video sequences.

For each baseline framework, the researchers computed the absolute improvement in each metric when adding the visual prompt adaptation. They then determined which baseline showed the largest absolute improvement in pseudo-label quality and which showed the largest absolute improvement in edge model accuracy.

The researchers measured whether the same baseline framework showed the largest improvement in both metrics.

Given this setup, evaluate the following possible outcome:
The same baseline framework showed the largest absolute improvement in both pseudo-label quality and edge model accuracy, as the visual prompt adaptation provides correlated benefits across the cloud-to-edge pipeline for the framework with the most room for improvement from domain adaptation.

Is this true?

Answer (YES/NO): NO